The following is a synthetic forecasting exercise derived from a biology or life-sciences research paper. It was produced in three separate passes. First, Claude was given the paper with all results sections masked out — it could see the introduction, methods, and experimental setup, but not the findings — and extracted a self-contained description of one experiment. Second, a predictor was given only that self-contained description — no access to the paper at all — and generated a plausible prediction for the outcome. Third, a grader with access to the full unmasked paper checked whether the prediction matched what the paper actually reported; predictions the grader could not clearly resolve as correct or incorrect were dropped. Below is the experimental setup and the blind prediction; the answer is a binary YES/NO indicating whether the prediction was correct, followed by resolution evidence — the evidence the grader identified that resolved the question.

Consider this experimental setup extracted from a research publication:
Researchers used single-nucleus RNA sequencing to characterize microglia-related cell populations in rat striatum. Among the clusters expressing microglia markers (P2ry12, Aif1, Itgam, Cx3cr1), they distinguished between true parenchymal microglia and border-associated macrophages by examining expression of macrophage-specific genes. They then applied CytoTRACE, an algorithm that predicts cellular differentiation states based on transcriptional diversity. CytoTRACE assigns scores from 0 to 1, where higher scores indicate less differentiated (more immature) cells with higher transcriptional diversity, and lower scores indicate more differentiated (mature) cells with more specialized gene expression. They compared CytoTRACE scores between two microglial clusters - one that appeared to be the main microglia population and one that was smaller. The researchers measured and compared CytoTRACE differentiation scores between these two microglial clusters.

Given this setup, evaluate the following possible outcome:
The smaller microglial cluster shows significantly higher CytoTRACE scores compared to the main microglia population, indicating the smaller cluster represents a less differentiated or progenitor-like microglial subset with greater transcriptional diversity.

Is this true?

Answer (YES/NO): YES